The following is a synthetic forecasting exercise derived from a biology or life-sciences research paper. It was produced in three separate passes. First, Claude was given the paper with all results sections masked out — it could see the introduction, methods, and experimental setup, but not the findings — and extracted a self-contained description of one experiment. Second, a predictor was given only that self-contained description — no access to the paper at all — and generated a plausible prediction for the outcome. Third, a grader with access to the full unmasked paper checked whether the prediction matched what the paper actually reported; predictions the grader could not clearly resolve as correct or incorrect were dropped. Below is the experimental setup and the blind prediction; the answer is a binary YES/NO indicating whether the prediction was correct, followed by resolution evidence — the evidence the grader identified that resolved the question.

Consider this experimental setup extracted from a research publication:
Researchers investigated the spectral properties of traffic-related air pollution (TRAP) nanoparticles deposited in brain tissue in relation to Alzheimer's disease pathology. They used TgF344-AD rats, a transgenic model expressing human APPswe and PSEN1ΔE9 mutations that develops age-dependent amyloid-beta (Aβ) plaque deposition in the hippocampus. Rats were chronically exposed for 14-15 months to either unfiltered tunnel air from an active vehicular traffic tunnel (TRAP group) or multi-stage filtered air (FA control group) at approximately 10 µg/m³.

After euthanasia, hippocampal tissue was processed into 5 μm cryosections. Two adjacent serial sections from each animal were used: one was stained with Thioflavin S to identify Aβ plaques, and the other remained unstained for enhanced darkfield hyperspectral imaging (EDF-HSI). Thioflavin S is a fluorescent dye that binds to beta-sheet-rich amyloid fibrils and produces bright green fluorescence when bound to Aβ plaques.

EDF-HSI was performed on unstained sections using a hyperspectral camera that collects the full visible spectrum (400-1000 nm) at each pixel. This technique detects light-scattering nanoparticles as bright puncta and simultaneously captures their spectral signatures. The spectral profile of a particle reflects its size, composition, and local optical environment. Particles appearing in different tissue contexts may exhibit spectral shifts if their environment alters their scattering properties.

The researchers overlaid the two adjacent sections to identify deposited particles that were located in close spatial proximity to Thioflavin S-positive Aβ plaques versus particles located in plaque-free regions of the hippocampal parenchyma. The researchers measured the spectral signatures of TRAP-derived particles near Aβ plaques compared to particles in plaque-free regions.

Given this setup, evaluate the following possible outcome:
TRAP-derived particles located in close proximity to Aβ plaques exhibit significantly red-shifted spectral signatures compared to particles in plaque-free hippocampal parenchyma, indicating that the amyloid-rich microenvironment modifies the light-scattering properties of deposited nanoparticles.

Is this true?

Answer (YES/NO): NO